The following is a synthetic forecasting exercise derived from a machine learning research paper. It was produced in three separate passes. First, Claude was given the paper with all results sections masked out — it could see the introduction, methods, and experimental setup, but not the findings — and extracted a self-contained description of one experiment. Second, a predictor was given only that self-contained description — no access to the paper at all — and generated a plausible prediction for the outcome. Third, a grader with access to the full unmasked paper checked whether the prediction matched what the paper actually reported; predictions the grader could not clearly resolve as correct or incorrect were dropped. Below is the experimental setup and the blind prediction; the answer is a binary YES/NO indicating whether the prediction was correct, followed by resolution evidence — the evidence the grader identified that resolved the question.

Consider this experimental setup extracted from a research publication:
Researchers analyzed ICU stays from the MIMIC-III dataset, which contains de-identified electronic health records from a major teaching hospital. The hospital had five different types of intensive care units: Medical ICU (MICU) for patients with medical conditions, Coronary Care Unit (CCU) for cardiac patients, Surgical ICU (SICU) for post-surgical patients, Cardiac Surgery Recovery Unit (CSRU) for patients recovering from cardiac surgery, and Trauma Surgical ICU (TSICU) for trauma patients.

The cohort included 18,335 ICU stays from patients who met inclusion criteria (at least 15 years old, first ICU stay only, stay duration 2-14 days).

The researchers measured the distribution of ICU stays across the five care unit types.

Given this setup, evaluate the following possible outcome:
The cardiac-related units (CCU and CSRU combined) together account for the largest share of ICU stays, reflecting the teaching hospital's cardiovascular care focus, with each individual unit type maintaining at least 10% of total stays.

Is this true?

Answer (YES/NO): NO